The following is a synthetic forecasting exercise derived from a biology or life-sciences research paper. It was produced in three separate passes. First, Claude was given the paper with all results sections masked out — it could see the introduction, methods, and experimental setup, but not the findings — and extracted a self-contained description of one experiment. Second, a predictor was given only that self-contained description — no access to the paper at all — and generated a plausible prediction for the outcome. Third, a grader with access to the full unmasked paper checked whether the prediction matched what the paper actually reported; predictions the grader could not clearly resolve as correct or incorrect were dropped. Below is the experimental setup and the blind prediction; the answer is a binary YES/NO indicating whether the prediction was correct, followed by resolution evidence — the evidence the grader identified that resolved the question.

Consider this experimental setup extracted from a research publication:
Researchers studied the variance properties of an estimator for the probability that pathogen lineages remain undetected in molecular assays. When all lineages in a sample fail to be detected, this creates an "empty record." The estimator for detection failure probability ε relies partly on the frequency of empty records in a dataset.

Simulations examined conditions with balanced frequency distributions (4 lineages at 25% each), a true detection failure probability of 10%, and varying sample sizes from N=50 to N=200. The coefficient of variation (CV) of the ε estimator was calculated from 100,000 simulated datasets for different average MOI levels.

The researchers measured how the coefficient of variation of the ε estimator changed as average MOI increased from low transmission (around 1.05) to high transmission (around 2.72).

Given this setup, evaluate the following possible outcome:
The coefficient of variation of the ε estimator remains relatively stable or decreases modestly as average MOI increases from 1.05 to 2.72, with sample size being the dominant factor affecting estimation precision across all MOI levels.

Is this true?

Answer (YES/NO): NO